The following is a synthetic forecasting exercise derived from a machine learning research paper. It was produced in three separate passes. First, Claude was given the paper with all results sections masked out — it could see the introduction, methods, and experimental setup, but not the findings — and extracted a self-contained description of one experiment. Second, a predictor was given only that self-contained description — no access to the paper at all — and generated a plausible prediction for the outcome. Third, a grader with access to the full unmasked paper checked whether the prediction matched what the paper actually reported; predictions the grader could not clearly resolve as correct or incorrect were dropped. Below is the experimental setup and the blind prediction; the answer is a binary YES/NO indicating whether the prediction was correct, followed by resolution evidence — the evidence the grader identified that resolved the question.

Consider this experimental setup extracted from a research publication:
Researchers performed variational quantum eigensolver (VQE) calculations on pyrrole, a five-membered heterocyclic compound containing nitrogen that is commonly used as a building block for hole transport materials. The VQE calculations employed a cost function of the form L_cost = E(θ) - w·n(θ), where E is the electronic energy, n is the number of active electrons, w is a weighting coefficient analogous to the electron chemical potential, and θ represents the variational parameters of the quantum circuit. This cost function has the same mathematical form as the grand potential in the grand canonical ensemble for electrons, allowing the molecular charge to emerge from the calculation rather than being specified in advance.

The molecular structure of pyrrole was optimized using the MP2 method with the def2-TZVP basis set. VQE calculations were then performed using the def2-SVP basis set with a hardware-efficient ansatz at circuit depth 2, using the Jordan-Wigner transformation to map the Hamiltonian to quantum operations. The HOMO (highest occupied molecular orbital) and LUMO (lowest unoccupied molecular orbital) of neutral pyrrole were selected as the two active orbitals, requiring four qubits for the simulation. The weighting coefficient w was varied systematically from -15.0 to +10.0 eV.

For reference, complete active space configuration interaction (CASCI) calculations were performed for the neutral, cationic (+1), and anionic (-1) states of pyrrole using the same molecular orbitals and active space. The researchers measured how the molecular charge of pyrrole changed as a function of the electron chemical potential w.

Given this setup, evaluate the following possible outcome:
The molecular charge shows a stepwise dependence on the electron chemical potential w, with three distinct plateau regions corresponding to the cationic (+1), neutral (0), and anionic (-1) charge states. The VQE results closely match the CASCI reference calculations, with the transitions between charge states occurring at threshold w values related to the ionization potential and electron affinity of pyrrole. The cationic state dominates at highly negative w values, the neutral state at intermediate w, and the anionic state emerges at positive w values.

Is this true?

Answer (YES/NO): YES